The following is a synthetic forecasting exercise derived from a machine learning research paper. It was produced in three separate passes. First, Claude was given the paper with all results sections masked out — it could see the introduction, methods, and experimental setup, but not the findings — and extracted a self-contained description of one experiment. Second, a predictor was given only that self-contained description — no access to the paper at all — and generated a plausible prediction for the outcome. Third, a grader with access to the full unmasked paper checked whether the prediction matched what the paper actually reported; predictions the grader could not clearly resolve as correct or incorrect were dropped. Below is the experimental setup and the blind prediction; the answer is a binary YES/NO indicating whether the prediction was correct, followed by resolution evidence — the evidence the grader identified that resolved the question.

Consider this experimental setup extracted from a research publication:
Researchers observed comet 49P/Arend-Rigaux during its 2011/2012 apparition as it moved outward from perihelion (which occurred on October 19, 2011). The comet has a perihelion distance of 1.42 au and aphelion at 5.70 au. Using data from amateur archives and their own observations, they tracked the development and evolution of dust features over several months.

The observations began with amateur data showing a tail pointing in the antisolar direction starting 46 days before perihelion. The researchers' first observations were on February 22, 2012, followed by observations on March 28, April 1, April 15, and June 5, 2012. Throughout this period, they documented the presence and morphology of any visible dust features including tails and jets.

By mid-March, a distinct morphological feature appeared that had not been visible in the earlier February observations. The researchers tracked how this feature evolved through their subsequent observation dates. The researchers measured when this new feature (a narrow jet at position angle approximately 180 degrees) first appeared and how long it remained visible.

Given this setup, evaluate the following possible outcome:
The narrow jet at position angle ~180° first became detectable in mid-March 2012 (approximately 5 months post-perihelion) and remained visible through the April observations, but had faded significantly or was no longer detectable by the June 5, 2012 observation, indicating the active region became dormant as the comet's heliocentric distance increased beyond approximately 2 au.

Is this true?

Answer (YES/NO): YES